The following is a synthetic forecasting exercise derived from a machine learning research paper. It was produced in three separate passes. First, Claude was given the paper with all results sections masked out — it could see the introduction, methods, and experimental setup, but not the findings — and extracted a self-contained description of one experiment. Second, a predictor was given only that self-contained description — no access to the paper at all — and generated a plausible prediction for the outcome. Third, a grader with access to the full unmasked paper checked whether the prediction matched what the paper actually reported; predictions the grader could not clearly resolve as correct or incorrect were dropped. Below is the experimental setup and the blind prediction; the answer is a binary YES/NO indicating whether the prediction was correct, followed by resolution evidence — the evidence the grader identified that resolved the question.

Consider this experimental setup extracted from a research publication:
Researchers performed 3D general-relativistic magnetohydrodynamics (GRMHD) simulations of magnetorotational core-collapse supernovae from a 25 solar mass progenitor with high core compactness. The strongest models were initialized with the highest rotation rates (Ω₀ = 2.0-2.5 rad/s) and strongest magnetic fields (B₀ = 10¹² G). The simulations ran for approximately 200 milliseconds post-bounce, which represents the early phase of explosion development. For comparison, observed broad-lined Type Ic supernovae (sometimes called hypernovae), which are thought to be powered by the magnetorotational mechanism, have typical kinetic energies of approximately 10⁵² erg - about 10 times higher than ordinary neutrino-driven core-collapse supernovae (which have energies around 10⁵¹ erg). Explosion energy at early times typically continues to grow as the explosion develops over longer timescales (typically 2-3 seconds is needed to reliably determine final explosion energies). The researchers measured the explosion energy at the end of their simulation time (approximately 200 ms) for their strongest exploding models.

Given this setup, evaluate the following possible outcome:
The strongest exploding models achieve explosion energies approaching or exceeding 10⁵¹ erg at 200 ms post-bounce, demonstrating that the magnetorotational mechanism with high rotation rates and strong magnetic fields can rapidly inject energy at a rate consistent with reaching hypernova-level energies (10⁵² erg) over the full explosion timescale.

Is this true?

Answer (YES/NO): NO